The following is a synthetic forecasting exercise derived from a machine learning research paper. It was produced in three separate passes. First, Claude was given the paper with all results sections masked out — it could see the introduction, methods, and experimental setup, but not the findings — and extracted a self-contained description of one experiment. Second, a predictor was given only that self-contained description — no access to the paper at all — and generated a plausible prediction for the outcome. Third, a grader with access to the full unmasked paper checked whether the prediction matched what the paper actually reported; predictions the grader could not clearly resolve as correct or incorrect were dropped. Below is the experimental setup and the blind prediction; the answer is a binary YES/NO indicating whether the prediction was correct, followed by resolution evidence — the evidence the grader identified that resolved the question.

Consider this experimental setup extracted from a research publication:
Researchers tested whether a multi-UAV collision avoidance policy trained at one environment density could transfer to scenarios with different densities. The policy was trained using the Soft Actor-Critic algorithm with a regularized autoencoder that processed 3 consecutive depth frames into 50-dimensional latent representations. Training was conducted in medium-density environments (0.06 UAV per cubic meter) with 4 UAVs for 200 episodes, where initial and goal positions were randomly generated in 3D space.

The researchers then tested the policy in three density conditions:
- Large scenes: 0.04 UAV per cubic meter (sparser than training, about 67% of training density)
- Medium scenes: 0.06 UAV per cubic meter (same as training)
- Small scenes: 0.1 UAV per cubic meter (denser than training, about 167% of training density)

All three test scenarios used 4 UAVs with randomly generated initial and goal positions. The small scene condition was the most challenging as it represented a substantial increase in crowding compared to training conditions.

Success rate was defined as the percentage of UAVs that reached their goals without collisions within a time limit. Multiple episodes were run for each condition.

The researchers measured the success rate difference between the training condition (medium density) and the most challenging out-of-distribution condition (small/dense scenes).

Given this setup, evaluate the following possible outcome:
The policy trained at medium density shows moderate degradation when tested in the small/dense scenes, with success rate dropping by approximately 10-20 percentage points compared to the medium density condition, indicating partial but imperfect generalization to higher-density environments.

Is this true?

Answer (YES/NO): NO